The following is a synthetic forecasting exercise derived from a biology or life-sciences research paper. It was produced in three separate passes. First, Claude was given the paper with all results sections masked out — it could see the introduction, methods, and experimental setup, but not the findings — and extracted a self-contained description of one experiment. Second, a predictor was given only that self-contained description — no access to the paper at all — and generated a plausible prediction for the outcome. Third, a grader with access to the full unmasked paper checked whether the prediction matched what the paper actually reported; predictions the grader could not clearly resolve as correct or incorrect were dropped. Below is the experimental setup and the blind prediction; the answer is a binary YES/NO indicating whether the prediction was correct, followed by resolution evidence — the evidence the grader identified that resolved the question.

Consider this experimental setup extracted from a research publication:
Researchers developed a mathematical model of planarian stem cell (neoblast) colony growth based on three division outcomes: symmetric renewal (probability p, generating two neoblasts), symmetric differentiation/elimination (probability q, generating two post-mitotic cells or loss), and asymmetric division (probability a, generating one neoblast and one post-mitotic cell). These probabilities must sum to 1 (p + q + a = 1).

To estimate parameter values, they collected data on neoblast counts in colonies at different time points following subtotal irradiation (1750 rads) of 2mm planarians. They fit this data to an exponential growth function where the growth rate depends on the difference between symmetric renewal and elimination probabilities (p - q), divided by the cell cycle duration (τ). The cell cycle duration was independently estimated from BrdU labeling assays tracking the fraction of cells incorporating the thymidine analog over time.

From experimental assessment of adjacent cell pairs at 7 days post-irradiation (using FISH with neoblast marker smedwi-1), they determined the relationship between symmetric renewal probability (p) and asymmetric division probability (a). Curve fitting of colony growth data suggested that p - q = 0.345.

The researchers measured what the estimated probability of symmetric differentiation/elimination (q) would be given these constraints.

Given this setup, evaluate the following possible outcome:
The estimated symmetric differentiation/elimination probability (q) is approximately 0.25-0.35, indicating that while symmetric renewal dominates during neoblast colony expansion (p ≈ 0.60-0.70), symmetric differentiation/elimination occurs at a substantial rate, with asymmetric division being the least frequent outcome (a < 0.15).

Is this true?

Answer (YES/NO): NO